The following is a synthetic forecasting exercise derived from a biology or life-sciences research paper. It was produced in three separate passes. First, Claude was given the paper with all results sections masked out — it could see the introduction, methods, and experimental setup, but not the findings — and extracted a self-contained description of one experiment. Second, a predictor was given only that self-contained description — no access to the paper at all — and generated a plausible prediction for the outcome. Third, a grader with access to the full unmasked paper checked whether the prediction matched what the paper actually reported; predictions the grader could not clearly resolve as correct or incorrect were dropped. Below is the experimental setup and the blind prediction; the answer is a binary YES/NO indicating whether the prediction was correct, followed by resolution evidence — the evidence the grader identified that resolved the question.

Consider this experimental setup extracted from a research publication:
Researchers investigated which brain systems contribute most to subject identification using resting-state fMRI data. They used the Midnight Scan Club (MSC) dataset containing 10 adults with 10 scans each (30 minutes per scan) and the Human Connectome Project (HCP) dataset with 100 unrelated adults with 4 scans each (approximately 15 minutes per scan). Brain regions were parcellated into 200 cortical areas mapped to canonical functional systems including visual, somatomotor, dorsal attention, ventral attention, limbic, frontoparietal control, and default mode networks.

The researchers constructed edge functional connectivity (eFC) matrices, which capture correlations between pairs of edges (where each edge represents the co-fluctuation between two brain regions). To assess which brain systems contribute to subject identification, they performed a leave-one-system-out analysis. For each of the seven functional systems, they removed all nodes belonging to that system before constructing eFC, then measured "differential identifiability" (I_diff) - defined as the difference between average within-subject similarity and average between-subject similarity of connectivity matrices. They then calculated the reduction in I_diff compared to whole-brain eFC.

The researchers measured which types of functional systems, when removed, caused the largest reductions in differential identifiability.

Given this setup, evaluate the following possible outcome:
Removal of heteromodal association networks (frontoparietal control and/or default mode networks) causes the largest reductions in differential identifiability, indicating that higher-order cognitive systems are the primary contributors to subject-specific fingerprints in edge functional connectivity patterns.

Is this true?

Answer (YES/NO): NO